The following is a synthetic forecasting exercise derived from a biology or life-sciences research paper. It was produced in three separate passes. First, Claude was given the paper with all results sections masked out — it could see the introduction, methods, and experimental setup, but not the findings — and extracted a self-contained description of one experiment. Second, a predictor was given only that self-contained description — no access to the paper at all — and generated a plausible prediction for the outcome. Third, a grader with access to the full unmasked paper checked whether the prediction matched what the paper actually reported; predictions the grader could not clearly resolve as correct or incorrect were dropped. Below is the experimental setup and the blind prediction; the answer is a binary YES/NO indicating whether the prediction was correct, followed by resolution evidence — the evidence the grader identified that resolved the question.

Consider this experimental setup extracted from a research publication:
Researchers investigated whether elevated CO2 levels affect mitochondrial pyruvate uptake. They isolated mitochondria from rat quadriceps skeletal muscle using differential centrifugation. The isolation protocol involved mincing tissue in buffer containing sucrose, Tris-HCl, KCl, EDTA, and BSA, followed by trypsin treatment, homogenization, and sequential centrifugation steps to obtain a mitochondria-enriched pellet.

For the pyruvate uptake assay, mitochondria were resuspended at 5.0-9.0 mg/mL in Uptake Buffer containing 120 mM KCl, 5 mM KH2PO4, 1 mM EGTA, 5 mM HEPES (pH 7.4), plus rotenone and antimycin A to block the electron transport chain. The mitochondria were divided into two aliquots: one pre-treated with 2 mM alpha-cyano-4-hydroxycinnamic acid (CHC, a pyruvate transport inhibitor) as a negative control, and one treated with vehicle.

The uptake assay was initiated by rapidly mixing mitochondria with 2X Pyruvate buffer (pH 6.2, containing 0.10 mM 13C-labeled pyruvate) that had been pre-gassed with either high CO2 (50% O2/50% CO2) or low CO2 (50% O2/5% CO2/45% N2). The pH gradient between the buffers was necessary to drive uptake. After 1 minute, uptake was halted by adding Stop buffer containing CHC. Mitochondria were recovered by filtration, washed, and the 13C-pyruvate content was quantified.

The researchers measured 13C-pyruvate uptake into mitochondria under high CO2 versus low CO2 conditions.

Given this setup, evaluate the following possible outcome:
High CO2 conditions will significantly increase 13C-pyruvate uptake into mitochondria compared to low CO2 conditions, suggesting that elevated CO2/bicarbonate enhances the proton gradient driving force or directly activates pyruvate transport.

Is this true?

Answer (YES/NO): NO